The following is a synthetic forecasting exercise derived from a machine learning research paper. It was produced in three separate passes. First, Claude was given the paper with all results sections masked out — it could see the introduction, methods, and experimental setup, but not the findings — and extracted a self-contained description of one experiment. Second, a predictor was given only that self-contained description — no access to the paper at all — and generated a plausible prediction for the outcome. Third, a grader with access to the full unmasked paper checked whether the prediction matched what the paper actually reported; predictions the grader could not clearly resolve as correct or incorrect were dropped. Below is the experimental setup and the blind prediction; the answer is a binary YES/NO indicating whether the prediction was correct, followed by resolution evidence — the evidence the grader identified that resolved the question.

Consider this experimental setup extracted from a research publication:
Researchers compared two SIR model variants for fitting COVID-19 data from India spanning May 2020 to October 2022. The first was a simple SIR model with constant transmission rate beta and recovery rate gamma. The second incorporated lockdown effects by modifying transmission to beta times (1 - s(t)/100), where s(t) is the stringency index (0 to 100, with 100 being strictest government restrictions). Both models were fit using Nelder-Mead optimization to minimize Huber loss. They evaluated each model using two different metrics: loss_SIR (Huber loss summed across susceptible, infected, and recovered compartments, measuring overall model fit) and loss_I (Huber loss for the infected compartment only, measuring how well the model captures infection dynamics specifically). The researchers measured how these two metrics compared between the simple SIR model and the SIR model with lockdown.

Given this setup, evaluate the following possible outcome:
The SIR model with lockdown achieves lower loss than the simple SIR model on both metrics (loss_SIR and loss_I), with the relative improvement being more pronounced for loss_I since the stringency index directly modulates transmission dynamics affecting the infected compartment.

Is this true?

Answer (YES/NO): NO